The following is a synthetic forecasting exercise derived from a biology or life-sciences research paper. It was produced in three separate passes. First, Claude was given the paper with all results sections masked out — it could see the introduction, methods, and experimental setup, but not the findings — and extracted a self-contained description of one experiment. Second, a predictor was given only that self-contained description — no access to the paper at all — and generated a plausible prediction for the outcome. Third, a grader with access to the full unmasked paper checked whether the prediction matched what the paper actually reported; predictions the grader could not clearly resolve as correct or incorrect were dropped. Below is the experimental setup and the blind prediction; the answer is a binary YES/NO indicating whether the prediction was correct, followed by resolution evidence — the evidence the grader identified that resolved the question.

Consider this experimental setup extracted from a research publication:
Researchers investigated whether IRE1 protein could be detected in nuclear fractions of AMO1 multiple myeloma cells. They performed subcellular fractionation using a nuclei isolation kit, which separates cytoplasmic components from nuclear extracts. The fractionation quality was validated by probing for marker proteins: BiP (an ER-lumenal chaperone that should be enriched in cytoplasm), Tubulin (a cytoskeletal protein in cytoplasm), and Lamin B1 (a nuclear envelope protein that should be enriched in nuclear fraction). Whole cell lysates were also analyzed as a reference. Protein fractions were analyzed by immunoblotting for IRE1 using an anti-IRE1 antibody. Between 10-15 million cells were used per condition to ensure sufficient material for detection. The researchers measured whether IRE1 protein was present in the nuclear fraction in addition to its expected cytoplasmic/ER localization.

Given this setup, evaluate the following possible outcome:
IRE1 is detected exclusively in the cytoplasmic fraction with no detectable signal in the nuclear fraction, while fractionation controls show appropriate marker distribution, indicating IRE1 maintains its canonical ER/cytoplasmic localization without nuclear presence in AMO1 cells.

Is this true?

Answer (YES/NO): NO